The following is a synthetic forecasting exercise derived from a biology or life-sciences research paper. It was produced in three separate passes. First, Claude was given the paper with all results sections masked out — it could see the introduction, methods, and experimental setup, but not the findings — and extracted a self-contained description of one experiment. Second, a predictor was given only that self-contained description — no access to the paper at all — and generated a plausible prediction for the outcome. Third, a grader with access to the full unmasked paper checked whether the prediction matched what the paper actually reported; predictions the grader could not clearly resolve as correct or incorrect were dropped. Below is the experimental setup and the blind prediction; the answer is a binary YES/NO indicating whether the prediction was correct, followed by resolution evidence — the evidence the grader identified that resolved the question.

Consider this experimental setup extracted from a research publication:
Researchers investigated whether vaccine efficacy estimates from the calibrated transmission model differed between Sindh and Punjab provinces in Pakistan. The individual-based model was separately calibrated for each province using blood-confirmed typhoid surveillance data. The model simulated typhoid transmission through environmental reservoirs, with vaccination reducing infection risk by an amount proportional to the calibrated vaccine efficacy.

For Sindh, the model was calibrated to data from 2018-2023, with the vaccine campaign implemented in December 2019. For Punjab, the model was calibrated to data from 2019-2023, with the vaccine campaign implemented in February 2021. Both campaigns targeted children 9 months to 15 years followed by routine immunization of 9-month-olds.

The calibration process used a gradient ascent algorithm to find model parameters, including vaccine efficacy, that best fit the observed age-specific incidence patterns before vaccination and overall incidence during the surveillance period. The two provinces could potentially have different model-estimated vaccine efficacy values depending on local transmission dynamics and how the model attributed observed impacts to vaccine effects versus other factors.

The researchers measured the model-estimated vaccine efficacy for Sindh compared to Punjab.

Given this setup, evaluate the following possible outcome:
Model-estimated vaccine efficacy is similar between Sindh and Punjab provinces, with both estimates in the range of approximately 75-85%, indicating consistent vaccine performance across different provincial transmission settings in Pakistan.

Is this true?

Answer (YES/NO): NO